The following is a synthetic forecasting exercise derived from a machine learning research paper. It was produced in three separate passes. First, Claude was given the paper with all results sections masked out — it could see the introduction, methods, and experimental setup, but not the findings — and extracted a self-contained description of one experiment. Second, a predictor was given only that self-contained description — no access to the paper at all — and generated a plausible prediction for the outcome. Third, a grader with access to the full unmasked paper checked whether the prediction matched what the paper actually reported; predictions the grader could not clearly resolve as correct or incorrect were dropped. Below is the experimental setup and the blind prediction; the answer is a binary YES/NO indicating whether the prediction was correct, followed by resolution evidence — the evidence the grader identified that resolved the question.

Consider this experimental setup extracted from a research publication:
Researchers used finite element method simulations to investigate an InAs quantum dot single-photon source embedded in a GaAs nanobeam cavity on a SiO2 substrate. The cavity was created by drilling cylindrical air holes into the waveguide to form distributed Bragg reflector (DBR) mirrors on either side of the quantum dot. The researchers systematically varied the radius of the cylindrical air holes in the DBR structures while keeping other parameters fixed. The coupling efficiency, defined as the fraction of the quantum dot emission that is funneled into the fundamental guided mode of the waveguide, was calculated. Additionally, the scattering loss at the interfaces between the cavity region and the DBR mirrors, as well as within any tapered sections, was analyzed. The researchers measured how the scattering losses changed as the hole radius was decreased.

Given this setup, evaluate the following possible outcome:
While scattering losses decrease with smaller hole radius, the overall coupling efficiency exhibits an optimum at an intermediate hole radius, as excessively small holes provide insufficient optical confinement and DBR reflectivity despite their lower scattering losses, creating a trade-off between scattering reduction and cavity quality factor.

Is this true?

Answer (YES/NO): NO